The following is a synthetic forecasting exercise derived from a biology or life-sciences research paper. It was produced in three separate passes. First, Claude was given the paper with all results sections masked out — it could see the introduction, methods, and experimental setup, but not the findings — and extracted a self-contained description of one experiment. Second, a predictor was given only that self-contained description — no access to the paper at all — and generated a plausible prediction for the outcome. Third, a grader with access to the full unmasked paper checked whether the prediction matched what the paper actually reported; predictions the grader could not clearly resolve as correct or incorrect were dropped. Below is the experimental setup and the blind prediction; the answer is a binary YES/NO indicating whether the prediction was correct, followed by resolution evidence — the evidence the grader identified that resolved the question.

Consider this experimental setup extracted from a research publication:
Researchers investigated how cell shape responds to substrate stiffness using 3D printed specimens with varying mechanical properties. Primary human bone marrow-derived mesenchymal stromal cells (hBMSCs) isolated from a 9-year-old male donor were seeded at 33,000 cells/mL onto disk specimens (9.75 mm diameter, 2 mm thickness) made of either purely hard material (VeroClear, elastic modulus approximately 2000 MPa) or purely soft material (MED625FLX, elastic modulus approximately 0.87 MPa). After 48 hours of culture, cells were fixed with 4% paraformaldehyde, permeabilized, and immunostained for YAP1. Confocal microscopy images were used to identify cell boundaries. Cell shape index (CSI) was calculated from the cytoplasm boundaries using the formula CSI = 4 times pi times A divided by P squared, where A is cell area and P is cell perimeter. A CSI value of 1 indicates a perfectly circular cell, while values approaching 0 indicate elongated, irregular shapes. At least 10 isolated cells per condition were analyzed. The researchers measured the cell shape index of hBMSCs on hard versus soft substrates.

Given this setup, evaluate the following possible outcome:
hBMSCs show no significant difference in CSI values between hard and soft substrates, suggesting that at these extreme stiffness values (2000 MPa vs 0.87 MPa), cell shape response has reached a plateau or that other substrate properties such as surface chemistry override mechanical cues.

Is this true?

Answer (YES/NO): NO